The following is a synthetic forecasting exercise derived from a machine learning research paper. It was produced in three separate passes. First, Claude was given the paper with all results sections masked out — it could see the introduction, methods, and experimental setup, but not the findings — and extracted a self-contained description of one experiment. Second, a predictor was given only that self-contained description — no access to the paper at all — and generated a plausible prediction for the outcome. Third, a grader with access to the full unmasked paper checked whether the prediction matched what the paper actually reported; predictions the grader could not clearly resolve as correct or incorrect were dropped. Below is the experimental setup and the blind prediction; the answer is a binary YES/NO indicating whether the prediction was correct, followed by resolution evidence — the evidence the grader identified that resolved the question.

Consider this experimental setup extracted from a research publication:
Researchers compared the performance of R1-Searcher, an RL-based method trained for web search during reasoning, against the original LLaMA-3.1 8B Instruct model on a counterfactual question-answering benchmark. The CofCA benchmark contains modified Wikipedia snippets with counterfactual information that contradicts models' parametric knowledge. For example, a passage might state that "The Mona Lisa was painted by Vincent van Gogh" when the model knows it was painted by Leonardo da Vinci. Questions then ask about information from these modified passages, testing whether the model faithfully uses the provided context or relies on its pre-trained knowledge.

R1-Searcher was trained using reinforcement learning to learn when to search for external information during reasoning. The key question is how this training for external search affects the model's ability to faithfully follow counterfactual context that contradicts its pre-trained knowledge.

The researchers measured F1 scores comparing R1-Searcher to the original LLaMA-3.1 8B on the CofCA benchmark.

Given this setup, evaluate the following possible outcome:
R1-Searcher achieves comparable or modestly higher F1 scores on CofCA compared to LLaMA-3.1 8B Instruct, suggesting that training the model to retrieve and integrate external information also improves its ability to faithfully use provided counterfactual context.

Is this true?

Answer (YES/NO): NO